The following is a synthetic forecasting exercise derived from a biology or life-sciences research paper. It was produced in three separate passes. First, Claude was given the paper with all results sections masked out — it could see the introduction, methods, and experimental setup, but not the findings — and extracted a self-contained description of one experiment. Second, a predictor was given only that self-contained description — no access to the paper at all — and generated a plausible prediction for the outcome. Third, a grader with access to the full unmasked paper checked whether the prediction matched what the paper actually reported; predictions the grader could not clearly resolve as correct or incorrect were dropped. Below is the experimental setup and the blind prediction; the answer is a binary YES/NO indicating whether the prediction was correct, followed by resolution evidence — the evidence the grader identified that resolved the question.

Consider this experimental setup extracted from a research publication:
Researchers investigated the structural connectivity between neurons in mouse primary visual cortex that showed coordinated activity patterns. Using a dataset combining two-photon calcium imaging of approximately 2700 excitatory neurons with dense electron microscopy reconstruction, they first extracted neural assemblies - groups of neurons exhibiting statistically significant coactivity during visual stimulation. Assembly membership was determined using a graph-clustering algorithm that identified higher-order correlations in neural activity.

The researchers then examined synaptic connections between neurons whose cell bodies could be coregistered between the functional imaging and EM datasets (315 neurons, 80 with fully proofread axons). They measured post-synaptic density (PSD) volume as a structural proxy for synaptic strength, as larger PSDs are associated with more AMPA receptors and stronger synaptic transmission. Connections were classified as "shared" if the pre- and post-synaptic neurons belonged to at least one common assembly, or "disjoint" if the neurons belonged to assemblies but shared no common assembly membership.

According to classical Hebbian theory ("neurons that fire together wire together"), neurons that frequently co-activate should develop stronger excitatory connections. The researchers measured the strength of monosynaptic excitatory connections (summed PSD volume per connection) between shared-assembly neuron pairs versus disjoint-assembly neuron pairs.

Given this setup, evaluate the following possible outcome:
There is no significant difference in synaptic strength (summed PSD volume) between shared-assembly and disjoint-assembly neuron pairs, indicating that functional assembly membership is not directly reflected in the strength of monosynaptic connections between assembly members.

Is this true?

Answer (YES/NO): YES